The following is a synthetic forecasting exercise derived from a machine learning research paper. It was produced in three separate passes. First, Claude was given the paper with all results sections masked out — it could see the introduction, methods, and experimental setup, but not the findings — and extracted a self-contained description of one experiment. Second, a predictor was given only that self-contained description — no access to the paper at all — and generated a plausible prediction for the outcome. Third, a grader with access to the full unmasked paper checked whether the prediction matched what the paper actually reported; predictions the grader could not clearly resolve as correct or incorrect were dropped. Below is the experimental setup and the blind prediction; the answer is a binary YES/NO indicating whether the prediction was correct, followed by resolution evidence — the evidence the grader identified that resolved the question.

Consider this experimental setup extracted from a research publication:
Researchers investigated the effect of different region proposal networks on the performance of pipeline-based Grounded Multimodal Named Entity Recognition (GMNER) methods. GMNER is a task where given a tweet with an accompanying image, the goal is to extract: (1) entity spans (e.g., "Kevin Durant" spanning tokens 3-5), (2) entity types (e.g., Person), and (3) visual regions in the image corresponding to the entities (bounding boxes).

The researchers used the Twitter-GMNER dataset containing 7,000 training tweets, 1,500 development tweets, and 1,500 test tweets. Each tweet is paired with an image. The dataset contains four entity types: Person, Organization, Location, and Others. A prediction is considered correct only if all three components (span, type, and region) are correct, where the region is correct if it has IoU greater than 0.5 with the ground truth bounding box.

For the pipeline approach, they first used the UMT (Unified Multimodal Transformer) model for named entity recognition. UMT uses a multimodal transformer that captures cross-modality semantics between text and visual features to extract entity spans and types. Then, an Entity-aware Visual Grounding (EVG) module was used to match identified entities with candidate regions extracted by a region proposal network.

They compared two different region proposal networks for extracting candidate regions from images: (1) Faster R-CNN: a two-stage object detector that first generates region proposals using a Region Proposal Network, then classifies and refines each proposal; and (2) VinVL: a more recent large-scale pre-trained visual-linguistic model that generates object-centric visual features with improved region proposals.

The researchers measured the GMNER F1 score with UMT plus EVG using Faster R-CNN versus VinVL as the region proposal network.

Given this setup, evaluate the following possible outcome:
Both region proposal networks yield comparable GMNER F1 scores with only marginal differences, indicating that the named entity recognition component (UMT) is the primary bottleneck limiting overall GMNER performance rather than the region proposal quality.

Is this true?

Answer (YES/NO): NO